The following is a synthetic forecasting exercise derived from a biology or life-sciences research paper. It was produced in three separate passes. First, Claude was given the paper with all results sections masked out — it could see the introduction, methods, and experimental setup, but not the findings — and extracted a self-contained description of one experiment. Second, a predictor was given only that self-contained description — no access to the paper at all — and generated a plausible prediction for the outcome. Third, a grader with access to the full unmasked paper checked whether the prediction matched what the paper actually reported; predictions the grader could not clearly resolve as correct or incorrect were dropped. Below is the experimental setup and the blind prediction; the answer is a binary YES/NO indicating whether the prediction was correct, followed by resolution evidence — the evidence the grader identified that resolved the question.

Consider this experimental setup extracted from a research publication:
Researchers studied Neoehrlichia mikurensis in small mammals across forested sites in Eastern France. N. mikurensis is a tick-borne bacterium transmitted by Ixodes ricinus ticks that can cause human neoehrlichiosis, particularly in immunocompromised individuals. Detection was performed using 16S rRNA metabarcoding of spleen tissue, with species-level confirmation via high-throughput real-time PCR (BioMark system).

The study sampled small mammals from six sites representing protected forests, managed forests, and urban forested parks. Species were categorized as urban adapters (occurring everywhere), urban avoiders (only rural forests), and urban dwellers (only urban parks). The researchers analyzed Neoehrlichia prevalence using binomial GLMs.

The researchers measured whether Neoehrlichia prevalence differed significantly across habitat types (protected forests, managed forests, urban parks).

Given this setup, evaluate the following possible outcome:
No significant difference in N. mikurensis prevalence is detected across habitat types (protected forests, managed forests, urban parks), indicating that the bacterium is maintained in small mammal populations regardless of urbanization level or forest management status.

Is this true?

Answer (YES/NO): YES